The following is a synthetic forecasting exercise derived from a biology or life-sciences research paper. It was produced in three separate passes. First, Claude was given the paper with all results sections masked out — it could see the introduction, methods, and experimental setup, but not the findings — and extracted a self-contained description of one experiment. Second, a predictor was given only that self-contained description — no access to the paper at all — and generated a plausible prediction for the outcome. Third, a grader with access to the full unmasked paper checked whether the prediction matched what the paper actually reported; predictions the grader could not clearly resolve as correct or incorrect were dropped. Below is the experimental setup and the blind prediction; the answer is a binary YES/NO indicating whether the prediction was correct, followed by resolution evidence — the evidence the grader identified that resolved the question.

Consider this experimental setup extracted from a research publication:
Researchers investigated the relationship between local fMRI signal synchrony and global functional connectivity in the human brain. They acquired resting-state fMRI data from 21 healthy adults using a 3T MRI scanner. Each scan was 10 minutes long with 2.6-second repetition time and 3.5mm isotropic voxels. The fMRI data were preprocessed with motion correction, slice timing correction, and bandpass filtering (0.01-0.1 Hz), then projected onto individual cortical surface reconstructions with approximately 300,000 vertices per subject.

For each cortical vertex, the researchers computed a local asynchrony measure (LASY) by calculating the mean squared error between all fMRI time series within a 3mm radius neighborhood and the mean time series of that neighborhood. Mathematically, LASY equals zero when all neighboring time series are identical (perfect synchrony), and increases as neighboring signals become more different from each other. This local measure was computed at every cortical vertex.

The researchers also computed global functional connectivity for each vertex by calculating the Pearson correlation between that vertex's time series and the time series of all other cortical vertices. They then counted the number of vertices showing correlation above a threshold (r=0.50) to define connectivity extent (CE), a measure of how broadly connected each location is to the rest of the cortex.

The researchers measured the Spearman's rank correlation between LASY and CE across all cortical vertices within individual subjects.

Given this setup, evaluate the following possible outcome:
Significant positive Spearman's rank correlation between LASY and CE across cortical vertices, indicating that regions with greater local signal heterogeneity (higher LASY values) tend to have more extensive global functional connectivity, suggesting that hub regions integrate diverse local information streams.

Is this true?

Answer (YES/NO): NO